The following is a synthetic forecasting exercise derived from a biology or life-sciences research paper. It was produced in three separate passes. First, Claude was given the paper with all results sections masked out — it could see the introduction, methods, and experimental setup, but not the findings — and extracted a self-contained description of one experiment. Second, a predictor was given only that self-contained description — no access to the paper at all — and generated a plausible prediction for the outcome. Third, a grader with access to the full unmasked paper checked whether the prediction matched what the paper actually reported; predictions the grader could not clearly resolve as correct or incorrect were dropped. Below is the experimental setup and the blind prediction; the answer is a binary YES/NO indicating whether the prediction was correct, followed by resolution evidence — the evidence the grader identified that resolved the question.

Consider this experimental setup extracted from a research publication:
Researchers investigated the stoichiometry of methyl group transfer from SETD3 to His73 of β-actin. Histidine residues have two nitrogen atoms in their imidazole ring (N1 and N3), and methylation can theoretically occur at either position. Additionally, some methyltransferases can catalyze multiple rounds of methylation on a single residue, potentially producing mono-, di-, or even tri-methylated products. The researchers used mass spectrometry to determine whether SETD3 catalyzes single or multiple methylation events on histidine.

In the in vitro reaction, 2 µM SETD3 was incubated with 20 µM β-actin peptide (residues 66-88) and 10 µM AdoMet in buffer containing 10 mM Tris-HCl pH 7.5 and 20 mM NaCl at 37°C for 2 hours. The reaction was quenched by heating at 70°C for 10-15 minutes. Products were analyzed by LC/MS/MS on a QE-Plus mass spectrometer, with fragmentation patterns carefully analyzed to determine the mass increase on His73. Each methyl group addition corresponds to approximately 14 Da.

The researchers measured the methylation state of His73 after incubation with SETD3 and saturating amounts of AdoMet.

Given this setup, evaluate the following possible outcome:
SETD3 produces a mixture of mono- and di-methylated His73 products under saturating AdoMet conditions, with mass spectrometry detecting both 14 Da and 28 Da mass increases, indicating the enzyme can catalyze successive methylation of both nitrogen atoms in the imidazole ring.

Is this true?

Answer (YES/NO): NO